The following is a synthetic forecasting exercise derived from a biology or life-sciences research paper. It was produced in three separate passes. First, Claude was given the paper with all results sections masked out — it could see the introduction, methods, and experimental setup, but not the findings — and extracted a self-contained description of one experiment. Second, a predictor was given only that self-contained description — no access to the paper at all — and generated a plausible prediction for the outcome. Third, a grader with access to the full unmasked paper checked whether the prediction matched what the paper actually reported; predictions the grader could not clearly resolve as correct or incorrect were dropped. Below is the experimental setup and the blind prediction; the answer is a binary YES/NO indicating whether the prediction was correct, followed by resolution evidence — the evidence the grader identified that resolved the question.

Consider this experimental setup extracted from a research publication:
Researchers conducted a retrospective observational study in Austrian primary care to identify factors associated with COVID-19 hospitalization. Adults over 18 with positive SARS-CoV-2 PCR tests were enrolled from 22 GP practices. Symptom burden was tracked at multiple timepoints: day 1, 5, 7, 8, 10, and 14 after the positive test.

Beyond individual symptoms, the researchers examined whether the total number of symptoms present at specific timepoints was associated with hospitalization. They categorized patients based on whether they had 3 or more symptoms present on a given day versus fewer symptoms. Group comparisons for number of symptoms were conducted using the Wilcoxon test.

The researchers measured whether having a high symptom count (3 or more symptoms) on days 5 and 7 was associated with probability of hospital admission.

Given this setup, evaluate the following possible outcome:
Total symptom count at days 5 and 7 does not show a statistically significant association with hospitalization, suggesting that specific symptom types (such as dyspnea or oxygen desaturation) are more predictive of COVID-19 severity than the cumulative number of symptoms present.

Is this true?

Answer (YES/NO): NO